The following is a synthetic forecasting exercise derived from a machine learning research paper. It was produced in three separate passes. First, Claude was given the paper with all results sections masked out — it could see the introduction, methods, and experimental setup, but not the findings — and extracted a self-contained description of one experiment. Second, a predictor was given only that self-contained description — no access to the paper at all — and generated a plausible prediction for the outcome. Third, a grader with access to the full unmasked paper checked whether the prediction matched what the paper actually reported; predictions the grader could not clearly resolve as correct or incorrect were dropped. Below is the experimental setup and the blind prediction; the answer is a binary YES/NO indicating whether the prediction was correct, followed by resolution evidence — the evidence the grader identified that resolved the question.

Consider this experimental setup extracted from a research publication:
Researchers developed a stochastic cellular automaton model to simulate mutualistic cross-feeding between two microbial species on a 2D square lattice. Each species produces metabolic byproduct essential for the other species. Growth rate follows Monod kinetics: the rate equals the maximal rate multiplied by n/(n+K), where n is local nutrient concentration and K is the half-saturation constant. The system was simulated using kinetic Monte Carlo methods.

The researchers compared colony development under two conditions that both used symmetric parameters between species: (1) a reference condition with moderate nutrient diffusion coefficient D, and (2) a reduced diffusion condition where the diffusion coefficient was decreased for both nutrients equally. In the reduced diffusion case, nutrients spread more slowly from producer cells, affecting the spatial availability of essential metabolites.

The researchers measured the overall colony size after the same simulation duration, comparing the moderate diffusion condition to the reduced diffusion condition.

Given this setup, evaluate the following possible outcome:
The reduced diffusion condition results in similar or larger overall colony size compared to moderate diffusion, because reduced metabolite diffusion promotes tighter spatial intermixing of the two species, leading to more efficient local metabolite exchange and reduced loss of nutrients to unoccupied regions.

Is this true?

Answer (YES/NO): NO